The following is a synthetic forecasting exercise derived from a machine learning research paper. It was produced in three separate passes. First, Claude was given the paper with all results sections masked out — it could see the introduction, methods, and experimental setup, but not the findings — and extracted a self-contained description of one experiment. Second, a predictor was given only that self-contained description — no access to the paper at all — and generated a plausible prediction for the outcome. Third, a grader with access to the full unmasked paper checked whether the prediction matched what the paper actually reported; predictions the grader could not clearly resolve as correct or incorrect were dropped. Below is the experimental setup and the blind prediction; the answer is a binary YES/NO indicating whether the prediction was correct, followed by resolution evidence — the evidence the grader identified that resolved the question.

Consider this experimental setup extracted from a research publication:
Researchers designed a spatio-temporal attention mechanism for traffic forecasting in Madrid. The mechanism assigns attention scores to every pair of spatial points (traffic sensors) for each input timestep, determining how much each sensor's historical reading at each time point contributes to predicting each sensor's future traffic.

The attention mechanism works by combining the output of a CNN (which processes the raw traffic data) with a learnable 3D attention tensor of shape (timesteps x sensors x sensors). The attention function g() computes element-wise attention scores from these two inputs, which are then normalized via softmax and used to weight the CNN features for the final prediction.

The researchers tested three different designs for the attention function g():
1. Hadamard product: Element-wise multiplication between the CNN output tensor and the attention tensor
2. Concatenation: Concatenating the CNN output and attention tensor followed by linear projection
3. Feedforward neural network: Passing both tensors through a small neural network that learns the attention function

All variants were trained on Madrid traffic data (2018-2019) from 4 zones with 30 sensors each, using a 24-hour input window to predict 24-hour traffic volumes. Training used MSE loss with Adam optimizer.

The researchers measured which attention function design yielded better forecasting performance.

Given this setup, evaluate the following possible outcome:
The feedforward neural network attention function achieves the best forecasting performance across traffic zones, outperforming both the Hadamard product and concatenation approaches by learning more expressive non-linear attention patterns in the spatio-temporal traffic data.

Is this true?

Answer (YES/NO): NO